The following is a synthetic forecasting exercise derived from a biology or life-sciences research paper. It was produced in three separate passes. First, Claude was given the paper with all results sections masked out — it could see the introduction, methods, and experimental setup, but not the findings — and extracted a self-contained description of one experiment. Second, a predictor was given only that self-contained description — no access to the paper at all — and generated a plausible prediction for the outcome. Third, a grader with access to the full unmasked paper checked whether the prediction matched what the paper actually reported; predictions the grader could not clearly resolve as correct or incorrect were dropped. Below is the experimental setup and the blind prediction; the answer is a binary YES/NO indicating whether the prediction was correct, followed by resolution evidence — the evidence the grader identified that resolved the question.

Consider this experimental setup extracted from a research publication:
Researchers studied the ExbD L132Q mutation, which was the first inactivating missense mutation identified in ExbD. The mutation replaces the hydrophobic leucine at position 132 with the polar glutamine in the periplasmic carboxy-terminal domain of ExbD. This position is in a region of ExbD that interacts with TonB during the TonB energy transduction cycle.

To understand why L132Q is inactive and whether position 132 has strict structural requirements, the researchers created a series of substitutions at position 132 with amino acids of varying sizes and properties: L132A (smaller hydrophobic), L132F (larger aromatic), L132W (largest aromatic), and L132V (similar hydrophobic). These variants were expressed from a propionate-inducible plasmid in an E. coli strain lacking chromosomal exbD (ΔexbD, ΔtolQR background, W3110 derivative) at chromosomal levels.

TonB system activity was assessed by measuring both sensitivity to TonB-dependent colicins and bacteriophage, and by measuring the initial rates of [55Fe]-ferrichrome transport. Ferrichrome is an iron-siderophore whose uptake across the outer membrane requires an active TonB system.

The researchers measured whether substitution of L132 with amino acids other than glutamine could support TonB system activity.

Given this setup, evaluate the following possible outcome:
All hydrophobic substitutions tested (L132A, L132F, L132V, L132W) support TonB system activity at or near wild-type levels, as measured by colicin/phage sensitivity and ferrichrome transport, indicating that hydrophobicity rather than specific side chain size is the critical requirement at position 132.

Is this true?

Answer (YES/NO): NO